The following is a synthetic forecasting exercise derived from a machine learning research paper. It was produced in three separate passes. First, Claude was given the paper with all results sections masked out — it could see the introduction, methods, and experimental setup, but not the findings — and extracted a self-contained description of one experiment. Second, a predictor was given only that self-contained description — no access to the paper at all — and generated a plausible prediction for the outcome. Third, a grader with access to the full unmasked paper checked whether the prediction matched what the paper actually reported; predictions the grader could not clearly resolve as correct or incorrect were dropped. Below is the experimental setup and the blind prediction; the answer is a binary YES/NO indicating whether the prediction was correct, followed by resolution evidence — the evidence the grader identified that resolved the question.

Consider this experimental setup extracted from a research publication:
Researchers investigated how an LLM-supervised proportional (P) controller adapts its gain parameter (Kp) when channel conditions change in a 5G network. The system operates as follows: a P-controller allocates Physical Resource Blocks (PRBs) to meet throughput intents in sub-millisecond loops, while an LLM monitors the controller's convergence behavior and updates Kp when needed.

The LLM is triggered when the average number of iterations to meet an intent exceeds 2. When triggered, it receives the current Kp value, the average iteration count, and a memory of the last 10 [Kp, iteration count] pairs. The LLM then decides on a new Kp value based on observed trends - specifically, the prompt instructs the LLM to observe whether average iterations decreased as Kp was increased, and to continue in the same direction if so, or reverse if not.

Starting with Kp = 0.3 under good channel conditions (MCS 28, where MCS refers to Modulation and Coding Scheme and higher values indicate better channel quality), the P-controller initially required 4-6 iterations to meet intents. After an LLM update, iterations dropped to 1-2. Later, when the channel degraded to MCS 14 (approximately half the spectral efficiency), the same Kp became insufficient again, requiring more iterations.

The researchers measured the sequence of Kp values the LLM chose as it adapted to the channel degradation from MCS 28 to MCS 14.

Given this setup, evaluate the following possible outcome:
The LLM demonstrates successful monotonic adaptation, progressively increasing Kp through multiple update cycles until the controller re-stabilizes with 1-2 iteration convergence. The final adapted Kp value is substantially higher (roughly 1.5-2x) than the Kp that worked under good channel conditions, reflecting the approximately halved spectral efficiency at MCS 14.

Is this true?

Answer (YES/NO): YES